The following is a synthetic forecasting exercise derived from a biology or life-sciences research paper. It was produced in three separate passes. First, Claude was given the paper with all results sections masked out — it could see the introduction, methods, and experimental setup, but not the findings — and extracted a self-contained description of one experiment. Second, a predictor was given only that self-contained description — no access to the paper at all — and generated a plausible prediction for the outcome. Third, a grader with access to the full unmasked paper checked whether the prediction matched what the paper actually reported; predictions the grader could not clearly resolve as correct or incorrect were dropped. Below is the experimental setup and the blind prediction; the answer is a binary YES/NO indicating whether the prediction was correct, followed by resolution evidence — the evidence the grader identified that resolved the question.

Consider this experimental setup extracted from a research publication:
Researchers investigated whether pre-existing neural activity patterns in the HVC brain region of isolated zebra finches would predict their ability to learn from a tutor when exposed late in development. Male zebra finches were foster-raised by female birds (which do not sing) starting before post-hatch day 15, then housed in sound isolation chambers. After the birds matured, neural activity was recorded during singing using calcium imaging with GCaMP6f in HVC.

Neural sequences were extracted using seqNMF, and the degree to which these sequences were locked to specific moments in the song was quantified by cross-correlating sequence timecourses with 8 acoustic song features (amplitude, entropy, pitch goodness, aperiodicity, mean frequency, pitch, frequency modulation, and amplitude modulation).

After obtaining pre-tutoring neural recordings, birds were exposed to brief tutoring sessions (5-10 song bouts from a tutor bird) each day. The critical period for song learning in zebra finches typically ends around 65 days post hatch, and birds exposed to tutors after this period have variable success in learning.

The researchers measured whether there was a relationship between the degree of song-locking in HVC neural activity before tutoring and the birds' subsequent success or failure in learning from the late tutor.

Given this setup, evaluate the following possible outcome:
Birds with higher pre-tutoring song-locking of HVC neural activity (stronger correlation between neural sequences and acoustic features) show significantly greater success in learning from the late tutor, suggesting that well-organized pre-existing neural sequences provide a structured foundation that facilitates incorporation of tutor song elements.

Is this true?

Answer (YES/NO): NO